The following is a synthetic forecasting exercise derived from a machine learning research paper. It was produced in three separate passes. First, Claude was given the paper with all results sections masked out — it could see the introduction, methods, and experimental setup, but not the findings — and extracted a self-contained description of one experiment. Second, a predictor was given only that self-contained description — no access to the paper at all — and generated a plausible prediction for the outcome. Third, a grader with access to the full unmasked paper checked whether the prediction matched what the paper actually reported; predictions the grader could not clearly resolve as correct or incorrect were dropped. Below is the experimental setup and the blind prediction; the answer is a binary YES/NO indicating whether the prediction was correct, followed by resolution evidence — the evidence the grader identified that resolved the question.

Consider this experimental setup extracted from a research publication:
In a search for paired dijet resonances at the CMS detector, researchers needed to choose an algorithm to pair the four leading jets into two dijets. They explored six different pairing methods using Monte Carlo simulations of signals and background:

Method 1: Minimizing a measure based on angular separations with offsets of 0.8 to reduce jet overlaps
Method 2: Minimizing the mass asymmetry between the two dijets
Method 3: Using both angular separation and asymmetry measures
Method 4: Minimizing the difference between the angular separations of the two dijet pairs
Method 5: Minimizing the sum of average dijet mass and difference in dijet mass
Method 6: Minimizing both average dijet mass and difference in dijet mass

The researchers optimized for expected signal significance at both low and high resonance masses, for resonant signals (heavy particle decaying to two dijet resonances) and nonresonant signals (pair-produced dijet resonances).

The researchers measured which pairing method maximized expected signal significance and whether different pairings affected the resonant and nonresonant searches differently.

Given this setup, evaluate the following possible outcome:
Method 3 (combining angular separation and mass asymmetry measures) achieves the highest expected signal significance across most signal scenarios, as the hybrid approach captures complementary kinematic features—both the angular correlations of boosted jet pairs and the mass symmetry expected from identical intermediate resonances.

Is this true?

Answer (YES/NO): NO